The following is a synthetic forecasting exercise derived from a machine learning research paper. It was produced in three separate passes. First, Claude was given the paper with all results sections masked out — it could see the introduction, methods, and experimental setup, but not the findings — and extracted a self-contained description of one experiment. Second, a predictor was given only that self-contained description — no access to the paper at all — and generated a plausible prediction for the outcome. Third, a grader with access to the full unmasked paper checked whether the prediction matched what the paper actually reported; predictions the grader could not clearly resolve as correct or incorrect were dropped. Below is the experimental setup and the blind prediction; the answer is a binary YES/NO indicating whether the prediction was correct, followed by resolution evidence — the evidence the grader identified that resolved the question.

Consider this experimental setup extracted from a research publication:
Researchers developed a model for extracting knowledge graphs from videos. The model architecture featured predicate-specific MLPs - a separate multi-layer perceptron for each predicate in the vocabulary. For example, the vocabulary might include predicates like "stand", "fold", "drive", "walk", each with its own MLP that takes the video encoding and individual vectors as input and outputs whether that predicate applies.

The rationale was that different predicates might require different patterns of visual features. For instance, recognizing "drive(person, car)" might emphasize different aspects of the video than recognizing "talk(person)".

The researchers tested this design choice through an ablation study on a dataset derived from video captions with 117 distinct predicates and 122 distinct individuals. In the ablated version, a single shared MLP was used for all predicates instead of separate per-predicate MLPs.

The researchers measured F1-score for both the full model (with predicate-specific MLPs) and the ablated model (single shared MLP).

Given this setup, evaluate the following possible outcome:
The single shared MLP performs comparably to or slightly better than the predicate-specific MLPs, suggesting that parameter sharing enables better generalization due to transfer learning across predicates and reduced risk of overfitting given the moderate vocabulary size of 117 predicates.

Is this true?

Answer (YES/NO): NO